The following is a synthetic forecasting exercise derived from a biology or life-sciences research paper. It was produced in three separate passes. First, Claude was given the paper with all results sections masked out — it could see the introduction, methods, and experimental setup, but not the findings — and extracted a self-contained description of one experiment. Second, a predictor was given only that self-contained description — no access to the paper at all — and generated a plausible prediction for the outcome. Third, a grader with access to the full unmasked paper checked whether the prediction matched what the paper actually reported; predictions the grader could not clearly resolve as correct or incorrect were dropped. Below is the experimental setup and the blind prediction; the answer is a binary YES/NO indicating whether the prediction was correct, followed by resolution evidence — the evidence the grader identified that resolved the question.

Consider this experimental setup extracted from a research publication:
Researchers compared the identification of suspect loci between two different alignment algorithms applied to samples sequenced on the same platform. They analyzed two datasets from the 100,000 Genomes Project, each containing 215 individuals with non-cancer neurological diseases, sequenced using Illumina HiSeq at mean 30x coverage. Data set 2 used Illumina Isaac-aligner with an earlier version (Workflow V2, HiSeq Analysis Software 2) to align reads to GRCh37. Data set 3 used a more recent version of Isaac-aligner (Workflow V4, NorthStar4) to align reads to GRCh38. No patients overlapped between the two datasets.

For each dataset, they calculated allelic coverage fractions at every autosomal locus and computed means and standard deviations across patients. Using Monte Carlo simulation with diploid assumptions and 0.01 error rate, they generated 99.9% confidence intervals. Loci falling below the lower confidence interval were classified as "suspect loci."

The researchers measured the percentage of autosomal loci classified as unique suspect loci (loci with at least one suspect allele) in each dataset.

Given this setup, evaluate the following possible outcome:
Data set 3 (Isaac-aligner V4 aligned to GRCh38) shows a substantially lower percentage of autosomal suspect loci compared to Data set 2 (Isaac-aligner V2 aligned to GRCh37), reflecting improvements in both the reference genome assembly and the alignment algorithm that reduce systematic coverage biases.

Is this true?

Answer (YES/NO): YES